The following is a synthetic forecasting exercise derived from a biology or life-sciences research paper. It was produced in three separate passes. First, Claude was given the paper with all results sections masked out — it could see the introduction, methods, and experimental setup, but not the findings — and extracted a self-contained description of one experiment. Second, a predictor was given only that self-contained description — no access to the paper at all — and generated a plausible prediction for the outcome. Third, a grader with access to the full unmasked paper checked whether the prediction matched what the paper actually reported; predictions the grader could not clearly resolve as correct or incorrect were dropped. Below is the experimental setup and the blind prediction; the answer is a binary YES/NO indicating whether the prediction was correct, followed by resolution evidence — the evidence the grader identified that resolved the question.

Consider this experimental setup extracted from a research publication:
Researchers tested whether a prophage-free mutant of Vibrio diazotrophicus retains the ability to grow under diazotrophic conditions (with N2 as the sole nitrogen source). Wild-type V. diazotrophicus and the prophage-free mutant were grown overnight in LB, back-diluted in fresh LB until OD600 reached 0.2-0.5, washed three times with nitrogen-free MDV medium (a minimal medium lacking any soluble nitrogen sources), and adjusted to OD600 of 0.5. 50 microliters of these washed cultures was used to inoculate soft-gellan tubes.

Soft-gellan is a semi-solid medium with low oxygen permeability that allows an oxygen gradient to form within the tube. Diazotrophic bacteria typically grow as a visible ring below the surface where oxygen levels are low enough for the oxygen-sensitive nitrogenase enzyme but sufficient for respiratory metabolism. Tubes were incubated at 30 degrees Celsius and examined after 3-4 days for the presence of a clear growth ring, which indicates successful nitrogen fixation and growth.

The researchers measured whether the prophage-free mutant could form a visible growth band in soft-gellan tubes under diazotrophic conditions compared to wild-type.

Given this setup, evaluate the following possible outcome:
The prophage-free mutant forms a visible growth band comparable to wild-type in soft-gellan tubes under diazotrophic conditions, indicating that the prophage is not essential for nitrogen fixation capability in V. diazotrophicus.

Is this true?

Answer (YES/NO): YES